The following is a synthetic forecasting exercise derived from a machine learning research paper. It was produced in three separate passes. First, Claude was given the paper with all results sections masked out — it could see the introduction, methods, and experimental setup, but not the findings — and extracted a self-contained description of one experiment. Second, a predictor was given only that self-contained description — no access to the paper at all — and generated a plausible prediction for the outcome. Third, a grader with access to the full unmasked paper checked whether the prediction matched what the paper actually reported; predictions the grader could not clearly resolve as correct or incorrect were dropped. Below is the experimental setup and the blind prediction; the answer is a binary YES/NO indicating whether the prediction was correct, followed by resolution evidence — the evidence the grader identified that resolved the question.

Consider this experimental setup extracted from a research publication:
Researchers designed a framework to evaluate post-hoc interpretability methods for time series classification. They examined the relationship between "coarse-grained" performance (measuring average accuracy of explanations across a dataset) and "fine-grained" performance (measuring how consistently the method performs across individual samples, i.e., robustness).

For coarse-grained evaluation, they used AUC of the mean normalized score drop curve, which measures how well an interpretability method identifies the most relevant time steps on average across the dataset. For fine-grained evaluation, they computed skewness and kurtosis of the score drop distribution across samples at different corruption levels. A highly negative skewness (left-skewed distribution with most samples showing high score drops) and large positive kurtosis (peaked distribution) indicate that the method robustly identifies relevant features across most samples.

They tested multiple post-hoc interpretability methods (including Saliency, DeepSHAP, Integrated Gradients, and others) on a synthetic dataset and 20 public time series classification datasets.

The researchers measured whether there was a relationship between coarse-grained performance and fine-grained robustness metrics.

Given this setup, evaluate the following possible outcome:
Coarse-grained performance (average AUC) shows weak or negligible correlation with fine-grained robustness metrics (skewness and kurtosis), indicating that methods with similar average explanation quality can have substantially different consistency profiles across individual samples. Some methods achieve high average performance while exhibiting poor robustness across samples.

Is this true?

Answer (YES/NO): NO